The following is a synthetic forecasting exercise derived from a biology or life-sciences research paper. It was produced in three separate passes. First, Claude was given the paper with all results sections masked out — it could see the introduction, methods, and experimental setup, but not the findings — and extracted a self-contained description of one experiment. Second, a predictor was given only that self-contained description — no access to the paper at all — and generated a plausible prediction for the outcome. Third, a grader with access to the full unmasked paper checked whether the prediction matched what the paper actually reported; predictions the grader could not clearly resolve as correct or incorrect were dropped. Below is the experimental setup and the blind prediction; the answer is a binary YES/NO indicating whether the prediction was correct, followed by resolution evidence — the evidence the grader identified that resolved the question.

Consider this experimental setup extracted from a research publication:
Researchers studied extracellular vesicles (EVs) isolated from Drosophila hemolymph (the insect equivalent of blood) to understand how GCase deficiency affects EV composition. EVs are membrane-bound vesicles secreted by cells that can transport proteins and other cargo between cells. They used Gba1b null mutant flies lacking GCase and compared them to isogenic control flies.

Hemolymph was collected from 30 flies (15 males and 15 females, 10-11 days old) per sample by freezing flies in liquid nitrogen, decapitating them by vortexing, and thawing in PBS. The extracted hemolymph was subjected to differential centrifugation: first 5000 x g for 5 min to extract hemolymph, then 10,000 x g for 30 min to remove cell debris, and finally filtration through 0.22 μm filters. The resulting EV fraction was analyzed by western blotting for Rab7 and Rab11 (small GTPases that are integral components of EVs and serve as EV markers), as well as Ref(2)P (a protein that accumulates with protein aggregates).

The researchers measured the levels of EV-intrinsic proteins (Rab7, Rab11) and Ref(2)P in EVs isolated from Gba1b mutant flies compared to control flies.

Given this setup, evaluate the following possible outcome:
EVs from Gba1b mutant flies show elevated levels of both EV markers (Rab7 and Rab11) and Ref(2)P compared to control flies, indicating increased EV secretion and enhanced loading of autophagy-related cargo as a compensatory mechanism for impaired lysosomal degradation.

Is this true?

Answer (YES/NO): YES